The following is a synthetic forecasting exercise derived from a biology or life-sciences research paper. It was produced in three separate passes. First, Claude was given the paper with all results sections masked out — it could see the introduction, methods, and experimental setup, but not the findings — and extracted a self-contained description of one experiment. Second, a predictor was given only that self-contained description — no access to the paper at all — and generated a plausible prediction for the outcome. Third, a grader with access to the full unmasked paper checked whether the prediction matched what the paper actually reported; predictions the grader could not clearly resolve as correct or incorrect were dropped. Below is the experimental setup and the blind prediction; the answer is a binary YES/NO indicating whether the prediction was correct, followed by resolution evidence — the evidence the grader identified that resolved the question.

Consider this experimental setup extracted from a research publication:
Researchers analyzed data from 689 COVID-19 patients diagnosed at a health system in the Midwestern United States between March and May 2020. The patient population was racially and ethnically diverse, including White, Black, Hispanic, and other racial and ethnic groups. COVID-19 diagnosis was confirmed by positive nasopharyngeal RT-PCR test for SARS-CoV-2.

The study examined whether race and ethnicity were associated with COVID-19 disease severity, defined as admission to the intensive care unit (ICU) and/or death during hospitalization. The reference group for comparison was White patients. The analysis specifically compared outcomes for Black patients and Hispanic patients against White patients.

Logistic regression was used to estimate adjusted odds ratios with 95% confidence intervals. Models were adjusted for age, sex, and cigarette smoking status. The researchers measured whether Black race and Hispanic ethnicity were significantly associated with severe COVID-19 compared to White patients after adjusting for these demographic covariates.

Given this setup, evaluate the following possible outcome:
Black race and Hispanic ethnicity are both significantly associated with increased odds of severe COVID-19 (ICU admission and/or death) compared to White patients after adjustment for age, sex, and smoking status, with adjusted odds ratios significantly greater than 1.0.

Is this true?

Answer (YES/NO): YES